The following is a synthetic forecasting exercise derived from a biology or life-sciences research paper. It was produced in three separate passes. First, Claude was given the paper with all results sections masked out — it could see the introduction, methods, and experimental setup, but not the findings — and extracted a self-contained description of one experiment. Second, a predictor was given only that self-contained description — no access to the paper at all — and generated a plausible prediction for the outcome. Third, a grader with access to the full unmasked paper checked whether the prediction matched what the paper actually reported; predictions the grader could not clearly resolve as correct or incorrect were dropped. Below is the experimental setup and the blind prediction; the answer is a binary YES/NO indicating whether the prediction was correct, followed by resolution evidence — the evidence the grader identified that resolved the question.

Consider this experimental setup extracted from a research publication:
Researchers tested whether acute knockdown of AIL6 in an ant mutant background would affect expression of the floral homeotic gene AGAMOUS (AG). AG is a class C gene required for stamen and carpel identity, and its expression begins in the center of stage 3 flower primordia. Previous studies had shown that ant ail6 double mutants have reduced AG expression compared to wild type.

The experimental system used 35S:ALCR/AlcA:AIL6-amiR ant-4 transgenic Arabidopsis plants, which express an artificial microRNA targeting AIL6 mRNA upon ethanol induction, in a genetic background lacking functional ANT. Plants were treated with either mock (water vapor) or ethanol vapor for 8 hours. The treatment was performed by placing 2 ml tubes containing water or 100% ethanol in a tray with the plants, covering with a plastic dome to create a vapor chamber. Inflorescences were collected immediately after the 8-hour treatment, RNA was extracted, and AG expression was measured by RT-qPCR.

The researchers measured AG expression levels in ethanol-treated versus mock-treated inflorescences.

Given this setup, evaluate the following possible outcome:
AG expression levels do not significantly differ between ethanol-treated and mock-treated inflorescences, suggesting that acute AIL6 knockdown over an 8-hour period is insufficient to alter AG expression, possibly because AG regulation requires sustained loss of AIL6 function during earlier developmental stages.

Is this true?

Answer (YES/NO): NO